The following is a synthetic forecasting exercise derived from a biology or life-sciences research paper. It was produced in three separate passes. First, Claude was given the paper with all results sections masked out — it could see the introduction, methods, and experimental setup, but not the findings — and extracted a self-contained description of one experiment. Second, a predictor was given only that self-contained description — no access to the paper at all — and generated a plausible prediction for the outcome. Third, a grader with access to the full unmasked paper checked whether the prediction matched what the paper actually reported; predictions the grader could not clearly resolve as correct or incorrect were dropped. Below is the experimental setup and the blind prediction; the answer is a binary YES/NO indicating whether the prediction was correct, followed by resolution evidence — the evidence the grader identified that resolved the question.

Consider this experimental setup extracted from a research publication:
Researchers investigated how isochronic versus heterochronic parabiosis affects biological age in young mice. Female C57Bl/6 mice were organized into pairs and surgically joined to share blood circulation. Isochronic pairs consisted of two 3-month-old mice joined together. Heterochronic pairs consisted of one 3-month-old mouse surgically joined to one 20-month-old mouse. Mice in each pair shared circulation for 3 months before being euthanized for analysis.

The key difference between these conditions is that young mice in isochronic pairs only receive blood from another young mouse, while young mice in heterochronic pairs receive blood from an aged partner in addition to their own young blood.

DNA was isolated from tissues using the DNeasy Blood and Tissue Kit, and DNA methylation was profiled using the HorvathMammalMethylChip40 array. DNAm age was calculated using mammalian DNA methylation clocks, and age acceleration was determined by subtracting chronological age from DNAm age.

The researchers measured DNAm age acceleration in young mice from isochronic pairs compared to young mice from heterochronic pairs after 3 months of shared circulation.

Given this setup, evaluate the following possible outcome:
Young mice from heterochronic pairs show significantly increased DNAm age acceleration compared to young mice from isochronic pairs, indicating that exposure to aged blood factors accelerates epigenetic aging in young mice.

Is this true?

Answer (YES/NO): YES